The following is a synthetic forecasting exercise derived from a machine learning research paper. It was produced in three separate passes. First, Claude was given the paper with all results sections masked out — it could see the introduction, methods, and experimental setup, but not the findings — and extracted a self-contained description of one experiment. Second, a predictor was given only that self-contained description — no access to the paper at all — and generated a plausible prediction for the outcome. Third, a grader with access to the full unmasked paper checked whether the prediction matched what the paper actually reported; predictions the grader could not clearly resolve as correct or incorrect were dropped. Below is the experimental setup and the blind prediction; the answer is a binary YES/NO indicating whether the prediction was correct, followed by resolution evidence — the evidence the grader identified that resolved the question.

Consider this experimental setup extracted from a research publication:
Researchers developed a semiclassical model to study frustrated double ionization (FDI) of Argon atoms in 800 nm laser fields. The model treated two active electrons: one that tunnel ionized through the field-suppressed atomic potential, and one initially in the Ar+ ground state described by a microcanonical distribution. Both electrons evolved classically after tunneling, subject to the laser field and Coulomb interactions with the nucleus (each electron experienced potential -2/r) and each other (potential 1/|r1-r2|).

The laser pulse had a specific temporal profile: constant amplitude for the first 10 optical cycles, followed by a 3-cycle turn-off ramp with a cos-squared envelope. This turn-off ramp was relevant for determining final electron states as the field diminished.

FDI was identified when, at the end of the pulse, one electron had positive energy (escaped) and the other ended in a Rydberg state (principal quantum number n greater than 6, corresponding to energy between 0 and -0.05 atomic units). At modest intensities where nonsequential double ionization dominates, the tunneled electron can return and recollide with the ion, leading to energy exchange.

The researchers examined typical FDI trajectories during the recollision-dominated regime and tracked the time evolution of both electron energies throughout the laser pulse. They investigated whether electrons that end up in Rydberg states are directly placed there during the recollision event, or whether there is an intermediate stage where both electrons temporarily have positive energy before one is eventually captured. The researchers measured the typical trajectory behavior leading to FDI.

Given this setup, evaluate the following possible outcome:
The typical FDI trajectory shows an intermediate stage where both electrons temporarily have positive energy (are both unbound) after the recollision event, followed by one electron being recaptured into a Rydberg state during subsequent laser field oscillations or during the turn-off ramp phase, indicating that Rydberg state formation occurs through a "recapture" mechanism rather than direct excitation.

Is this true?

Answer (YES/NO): YES